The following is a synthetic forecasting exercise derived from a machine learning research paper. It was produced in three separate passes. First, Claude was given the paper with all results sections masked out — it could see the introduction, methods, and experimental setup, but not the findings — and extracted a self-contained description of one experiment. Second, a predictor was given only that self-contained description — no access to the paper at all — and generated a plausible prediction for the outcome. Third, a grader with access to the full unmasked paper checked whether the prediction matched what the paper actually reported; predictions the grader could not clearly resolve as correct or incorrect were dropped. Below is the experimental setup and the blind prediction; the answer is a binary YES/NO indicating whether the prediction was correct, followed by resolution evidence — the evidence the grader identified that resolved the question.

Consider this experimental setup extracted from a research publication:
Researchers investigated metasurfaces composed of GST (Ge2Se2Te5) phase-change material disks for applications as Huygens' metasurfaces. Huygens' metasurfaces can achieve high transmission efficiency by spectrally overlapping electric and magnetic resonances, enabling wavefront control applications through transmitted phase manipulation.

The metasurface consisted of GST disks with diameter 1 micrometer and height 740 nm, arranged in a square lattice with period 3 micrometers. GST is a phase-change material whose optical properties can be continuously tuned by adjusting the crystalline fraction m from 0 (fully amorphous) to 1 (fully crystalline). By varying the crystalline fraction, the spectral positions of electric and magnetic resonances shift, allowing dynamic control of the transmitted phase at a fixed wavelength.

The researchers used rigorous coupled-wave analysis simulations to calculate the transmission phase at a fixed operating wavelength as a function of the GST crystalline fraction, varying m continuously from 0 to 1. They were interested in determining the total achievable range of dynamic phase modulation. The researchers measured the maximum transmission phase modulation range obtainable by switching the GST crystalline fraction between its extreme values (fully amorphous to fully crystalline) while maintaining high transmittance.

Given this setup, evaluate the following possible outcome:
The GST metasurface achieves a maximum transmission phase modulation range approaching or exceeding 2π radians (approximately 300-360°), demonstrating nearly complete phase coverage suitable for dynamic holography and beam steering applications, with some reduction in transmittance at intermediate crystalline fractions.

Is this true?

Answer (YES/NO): NO